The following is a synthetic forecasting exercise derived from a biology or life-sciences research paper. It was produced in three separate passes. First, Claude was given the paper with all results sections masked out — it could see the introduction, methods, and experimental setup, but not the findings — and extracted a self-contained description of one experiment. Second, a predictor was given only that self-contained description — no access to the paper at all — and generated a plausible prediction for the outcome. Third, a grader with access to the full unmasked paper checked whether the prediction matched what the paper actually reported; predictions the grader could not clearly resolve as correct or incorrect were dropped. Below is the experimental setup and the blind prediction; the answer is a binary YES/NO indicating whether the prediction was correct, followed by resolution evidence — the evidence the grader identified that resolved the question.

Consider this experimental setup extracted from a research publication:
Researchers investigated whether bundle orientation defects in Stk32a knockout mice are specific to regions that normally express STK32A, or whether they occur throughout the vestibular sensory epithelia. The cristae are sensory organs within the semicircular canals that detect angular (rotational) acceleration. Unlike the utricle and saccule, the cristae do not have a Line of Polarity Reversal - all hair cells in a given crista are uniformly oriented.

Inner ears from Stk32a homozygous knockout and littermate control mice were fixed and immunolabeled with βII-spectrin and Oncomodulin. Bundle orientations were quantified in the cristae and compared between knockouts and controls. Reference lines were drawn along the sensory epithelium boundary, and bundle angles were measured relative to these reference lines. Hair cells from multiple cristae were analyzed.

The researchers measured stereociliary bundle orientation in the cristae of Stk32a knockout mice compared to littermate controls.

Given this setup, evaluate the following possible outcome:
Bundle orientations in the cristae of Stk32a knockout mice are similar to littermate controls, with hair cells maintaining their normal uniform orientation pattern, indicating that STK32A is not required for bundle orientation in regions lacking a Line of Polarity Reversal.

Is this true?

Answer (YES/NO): NO